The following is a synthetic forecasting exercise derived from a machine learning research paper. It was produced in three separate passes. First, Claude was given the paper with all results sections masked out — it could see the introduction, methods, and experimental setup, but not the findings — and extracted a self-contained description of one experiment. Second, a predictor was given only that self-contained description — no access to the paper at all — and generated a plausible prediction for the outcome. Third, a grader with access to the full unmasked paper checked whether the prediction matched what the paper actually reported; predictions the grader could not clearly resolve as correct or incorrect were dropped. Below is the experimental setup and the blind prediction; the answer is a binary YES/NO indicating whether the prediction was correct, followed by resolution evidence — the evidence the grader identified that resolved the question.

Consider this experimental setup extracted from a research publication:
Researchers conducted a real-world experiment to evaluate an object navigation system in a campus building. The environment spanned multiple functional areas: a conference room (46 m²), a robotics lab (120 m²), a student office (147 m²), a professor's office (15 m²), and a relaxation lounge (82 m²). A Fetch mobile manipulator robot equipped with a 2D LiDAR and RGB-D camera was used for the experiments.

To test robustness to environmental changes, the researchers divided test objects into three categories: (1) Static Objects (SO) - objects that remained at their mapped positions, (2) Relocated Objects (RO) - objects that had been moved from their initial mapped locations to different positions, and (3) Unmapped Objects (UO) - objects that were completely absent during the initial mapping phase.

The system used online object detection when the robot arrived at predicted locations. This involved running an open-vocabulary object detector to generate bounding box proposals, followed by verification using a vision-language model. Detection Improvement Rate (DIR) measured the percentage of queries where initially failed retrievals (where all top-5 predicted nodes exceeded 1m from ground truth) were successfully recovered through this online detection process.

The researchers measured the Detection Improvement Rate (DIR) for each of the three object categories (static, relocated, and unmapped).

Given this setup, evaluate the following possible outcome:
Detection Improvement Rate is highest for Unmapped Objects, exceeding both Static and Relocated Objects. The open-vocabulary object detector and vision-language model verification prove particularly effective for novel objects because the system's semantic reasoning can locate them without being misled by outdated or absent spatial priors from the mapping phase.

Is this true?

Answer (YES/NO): YES